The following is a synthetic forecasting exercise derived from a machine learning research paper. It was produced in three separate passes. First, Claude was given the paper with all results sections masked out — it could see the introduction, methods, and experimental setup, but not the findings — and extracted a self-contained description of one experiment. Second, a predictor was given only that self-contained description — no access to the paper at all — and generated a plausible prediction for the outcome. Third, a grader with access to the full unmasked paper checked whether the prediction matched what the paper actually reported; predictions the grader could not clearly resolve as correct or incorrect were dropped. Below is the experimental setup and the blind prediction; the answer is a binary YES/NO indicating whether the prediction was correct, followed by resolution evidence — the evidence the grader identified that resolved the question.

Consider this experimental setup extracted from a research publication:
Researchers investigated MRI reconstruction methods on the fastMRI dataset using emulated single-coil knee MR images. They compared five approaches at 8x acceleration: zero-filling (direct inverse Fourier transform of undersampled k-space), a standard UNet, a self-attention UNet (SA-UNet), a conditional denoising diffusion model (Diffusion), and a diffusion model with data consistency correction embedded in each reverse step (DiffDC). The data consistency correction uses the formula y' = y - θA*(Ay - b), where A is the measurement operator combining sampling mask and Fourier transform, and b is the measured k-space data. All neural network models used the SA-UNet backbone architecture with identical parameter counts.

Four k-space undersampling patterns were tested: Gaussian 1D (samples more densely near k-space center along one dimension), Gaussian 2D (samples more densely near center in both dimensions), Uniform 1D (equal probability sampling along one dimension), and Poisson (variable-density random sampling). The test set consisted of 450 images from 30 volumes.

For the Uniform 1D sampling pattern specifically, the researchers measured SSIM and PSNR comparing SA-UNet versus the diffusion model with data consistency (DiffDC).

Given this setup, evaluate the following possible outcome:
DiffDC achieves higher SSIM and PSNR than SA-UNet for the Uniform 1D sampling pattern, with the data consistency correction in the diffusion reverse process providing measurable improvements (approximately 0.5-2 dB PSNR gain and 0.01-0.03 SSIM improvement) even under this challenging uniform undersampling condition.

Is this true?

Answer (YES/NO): NO